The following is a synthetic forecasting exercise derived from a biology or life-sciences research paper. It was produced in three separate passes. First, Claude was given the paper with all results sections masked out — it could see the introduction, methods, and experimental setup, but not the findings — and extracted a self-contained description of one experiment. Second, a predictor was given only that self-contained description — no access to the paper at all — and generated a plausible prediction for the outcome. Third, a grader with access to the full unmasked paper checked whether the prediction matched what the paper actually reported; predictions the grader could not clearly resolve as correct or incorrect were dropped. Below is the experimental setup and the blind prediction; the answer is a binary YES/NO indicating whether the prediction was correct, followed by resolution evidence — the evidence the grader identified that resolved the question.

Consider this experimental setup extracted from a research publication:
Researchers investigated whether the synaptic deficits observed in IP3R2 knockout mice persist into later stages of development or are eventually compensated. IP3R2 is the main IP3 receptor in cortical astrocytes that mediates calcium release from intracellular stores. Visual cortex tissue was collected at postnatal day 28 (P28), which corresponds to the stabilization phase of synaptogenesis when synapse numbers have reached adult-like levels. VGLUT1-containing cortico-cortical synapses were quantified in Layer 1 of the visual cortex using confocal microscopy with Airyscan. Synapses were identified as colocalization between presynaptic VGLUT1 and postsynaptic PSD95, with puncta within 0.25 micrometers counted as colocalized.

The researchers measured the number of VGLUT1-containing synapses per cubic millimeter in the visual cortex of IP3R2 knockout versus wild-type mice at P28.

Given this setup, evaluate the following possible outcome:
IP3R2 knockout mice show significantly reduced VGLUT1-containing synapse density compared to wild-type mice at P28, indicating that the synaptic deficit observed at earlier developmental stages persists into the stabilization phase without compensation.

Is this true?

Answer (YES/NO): YES